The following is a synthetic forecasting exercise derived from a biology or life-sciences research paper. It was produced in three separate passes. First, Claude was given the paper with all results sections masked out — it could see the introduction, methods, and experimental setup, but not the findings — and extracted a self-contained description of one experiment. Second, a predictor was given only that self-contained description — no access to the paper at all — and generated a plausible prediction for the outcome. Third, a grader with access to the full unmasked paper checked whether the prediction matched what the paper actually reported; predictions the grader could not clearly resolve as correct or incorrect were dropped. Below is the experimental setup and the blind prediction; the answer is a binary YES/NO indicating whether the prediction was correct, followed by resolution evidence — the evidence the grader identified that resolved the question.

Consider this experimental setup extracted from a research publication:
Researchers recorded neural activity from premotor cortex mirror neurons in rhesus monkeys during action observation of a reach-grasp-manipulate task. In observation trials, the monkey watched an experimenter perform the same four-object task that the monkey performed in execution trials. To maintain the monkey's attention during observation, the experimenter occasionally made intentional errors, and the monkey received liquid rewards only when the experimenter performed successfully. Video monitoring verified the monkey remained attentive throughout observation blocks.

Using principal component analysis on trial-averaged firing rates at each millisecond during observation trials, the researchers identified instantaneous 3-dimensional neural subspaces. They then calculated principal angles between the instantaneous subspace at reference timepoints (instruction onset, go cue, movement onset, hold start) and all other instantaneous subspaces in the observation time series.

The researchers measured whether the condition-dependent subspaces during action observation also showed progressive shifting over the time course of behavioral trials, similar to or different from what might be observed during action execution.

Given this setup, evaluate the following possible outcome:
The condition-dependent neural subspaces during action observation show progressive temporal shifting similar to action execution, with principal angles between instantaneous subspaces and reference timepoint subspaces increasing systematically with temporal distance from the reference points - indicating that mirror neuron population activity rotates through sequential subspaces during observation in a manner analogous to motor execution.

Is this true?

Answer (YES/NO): YES